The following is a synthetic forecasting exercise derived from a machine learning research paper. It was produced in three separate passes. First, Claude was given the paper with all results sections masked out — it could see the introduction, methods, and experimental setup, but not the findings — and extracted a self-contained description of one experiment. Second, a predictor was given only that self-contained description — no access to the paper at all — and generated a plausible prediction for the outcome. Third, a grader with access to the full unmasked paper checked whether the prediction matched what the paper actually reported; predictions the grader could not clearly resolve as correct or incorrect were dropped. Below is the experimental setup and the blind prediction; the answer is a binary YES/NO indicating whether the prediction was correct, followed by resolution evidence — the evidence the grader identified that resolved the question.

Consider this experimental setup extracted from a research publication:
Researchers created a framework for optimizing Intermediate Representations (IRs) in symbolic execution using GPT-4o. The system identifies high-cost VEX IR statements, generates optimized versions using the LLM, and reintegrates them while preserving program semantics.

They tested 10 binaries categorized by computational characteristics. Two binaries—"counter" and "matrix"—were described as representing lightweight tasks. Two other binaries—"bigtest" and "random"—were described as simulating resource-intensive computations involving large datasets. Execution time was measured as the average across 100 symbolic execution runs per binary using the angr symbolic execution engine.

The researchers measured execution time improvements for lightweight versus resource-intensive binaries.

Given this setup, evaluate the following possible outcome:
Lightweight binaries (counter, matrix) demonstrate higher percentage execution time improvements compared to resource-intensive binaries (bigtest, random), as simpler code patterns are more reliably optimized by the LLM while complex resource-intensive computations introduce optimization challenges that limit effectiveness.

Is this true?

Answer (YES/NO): NO